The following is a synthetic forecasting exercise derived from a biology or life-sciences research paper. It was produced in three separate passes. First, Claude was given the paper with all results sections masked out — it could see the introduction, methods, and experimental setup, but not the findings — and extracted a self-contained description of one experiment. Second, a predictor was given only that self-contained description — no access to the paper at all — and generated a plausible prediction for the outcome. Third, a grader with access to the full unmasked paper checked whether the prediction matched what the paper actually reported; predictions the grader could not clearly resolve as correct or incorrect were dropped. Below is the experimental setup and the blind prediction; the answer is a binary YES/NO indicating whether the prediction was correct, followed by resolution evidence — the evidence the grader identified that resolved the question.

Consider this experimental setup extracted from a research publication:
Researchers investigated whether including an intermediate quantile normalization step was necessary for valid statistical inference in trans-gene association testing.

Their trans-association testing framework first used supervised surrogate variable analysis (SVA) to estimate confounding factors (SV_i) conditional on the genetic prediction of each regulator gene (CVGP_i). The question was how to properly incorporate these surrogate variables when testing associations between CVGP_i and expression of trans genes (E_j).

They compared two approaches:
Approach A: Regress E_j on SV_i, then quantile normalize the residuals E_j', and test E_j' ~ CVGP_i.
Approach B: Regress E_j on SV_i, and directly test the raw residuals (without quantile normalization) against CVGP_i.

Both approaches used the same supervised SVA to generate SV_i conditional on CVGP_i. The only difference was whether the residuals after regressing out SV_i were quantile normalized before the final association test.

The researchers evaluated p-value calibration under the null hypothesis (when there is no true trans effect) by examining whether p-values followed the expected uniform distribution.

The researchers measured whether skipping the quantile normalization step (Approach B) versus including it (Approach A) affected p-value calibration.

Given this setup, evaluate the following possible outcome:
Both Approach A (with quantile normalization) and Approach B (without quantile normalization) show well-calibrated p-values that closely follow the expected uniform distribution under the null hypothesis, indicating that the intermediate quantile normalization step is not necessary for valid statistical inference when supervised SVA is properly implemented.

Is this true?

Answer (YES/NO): NO